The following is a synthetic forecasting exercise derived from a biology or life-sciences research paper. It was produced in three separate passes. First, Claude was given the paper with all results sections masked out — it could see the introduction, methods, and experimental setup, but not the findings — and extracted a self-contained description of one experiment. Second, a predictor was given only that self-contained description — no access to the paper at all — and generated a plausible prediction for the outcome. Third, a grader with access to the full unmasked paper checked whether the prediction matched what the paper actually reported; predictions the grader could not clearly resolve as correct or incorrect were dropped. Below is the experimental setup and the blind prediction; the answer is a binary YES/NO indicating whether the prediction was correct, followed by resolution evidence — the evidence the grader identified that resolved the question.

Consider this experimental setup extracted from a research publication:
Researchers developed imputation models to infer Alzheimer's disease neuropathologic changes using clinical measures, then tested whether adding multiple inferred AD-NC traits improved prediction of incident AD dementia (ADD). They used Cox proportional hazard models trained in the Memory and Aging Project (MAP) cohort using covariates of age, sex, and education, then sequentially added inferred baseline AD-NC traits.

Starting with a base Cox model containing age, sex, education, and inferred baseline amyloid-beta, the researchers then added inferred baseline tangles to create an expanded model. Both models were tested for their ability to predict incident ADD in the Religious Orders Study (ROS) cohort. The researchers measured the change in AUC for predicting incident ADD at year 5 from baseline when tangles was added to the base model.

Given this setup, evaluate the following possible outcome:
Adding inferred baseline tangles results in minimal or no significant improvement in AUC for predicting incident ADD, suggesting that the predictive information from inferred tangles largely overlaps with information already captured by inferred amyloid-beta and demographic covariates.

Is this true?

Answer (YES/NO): YES